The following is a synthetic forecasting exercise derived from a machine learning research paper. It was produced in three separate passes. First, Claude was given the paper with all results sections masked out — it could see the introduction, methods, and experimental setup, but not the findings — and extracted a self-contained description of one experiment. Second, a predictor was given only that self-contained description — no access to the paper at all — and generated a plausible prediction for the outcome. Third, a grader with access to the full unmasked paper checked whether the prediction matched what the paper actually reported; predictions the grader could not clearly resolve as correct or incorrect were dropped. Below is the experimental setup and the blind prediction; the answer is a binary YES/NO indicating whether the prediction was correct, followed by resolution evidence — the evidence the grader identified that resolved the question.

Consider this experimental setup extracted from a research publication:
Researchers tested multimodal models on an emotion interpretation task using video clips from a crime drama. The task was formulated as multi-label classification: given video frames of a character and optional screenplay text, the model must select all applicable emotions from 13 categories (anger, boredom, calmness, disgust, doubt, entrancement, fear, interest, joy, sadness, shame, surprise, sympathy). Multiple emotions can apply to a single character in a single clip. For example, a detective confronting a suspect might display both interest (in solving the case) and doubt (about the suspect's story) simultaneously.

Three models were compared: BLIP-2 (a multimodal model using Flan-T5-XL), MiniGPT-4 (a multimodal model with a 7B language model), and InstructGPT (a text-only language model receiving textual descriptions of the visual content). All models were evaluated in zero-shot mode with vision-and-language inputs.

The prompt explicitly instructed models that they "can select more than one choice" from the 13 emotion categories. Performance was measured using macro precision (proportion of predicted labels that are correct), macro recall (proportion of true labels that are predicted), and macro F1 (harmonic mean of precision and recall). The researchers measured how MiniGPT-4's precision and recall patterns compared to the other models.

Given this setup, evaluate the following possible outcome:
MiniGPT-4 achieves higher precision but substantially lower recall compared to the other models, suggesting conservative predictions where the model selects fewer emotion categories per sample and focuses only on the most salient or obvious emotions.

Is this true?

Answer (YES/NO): NO